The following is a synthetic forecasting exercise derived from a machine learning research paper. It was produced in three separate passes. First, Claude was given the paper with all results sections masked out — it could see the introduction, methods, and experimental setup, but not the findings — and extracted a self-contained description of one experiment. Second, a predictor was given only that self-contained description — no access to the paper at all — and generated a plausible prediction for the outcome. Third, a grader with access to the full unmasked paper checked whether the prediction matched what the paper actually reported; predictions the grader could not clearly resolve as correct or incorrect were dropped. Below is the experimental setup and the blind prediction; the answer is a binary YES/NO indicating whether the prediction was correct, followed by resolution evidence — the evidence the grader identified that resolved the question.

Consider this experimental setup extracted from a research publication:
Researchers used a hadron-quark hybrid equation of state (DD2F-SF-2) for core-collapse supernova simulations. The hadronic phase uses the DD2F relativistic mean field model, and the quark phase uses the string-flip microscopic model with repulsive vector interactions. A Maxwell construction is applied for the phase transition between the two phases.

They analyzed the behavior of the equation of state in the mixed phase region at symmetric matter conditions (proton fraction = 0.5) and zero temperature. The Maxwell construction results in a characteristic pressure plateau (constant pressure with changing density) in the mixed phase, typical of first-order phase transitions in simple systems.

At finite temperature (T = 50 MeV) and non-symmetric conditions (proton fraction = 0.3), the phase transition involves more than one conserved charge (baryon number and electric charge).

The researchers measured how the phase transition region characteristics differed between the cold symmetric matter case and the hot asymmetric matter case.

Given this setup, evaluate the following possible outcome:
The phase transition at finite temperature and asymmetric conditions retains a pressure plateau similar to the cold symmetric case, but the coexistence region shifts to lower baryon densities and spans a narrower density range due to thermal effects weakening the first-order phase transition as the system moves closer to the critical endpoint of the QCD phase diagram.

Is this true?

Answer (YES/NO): NO